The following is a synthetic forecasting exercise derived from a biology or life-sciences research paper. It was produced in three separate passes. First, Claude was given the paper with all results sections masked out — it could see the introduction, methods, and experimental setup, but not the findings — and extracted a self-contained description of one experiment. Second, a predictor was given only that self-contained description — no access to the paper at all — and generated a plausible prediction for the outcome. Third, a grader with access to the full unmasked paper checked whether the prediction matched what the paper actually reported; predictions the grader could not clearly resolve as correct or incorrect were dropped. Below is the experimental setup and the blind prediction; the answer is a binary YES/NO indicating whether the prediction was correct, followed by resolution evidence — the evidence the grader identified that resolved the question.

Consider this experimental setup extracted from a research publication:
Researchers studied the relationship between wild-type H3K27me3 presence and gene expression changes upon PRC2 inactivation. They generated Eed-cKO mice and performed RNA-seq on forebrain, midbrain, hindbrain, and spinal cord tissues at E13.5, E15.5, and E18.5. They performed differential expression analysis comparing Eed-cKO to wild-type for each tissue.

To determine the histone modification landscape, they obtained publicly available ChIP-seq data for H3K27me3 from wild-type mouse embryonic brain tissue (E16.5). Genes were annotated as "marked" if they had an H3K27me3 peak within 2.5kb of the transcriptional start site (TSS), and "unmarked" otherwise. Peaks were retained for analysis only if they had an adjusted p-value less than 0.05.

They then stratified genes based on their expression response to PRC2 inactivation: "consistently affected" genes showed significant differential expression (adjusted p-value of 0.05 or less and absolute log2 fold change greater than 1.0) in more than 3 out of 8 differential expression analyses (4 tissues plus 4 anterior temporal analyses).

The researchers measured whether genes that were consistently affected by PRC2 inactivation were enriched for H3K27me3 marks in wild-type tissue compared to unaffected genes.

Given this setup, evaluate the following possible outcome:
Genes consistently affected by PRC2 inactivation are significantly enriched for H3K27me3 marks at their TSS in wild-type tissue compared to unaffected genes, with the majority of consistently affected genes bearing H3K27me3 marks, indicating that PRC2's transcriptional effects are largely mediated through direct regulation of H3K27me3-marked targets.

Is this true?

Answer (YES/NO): NO